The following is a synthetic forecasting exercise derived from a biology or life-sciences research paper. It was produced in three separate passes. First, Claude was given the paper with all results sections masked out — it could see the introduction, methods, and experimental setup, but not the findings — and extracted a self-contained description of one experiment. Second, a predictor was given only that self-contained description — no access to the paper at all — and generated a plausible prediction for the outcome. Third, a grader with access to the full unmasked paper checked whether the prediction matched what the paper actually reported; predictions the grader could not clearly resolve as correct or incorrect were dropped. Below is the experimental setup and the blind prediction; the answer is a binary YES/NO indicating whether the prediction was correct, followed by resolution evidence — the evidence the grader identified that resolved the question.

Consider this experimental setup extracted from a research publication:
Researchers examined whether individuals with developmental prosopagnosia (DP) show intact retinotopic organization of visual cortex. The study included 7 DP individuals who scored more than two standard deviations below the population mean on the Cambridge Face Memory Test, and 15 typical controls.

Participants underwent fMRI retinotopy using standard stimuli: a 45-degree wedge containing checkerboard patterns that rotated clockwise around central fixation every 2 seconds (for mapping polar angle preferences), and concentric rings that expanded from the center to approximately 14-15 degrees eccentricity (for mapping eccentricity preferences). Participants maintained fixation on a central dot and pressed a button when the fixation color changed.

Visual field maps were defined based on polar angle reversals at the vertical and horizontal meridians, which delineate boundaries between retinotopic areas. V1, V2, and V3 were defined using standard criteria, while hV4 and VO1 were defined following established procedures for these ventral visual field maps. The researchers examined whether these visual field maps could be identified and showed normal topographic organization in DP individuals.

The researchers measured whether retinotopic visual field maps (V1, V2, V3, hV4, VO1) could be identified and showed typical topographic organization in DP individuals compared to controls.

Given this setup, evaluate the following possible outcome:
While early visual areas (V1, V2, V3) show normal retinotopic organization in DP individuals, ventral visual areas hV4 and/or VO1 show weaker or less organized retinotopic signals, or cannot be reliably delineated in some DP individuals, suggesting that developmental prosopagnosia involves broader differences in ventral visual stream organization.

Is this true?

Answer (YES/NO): NO